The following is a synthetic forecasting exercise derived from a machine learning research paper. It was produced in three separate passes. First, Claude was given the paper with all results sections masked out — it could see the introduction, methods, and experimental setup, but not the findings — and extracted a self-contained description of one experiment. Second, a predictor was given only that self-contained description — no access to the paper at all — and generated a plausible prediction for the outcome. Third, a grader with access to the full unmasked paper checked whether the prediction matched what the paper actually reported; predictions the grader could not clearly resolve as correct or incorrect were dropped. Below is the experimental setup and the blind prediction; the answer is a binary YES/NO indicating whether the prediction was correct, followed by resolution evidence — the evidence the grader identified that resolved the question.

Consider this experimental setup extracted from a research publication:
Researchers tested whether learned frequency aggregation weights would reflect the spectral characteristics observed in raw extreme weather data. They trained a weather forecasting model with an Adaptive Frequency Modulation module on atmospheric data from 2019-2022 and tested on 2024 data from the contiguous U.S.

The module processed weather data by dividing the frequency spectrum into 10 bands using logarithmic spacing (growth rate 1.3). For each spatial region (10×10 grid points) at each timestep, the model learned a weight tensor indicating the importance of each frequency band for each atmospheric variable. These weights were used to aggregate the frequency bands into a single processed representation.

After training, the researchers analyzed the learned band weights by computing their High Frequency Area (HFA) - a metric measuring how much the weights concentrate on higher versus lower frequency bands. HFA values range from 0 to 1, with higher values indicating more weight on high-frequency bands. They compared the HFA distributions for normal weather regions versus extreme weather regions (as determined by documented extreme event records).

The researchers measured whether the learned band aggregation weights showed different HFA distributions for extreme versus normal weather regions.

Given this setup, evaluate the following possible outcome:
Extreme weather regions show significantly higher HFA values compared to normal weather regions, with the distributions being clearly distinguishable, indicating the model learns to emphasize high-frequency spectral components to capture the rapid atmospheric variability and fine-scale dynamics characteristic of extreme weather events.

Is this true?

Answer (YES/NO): YES